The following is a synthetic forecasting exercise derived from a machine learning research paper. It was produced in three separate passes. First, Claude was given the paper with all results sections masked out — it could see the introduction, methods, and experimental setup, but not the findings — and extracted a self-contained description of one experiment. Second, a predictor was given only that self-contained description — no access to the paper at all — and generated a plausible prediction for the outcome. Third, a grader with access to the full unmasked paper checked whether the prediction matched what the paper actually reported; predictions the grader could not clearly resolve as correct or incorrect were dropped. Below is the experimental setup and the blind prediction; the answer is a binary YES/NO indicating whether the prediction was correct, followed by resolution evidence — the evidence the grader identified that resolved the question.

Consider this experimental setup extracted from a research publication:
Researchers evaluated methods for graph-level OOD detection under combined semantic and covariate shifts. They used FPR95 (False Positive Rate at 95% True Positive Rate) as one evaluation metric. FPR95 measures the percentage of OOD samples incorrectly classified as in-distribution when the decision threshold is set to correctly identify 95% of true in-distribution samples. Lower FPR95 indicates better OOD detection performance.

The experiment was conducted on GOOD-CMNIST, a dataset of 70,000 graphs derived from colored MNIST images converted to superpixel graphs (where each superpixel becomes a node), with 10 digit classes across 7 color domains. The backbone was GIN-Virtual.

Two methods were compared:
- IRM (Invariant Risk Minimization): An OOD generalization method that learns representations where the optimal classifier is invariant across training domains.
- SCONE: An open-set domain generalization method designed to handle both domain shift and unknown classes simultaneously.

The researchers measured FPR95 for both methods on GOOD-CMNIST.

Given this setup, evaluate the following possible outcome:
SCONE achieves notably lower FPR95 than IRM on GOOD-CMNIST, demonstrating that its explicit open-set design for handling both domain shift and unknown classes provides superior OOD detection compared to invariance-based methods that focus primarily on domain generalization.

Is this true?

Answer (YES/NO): NO